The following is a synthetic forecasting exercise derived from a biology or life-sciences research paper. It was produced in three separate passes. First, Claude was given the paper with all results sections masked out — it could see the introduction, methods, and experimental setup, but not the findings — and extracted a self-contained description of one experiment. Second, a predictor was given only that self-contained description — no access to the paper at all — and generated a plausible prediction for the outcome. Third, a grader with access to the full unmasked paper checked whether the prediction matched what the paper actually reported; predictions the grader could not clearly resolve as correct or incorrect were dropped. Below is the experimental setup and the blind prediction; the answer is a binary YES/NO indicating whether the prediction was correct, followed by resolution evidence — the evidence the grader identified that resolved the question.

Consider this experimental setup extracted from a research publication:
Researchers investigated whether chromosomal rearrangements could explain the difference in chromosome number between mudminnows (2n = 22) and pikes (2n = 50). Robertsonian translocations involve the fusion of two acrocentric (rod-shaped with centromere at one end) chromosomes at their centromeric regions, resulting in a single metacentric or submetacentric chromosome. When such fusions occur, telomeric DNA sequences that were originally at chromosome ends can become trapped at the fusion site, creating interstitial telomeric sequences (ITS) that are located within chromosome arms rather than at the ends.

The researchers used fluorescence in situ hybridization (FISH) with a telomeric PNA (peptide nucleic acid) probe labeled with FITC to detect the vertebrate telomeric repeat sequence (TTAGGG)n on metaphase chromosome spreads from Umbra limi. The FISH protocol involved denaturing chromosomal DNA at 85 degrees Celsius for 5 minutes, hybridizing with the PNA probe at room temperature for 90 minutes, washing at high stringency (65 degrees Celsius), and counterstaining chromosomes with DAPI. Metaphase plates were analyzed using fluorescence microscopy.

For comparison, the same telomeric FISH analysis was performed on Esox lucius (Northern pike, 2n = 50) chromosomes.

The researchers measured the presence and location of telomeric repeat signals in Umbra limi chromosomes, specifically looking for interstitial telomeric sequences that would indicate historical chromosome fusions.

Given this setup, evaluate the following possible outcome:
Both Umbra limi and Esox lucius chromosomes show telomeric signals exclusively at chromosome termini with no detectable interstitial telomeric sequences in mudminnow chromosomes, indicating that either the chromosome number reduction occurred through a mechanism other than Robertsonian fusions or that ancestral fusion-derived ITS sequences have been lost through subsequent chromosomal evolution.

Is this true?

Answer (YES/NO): NO